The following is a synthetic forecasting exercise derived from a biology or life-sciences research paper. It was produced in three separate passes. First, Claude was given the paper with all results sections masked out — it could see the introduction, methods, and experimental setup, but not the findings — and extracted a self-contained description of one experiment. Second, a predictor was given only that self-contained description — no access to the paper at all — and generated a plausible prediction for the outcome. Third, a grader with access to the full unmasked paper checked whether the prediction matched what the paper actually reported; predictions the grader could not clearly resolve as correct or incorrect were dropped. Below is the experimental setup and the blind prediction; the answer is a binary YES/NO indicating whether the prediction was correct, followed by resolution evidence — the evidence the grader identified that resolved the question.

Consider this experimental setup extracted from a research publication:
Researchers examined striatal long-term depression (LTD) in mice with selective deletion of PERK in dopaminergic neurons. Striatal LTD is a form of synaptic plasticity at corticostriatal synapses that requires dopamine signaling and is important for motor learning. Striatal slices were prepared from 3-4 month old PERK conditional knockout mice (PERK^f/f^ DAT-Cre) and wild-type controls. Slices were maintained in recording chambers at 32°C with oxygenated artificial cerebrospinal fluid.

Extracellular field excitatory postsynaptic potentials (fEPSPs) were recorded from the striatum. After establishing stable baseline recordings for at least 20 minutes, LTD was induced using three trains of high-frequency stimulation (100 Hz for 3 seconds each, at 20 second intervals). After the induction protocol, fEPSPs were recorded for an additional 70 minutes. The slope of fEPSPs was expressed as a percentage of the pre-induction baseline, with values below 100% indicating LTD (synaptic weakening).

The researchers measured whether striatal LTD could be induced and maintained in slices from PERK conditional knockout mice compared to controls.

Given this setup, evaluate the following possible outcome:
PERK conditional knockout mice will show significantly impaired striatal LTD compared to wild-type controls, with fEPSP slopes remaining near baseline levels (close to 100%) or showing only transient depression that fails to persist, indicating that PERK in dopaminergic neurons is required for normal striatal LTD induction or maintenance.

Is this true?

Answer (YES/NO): NO